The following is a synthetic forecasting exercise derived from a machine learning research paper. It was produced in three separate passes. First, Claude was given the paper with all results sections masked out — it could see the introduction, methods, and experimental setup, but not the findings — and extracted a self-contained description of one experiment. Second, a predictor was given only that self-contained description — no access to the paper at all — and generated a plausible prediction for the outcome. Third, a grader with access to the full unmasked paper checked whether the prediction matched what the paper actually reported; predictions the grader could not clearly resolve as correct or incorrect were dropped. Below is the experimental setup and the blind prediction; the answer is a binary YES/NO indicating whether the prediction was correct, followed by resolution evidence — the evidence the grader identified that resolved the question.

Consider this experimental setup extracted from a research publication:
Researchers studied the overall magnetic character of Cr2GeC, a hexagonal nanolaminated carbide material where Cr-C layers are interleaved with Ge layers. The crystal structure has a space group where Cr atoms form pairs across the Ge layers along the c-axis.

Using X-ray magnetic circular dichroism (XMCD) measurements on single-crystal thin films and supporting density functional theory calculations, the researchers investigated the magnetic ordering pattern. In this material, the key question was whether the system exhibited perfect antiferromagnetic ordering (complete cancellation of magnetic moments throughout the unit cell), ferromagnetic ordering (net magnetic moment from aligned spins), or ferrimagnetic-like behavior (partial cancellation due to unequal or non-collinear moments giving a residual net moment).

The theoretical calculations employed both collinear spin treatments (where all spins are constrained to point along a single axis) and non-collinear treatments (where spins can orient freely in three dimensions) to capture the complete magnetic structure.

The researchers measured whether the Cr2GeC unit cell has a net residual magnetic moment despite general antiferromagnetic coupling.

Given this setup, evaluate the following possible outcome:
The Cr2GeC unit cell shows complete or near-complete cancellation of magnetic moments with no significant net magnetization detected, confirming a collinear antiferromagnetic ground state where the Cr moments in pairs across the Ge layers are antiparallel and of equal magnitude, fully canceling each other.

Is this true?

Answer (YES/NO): NO